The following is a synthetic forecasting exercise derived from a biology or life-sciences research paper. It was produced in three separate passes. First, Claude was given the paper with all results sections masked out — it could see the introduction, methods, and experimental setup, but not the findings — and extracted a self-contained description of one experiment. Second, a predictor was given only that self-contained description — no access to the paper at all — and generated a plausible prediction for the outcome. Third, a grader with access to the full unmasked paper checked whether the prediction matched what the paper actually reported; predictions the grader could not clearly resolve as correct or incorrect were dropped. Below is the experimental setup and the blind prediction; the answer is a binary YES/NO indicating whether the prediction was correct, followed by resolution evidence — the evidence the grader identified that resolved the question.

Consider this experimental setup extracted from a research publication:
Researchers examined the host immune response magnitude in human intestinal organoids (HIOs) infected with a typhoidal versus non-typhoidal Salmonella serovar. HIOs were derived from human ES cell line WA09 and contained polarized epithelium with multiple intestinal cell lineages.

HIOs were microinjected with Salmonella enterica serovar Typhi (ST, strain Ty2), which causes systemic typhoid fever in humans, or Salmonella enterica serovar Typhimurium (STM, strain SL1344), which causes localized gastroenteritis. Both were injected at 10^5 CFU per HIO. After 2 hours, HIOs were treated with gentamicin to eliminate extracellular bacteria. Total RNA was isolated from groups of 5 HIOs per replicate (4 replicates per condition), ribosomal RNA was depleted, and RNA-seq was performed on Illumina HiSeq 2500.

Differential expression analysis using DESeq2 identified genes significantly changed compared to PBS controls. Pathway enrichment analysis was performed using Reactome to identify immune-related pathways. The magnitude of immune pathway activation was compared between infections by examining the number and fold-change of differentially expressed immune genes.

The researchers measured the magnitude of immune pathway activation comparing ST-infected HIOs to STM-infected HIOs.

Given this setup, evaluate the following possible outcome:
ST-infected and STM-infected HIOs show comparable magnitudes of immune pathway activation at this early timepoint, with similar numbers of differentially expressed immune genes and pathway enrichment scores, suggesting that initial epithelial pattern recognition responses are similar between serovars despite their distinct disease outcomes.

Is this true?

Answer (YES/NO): NO